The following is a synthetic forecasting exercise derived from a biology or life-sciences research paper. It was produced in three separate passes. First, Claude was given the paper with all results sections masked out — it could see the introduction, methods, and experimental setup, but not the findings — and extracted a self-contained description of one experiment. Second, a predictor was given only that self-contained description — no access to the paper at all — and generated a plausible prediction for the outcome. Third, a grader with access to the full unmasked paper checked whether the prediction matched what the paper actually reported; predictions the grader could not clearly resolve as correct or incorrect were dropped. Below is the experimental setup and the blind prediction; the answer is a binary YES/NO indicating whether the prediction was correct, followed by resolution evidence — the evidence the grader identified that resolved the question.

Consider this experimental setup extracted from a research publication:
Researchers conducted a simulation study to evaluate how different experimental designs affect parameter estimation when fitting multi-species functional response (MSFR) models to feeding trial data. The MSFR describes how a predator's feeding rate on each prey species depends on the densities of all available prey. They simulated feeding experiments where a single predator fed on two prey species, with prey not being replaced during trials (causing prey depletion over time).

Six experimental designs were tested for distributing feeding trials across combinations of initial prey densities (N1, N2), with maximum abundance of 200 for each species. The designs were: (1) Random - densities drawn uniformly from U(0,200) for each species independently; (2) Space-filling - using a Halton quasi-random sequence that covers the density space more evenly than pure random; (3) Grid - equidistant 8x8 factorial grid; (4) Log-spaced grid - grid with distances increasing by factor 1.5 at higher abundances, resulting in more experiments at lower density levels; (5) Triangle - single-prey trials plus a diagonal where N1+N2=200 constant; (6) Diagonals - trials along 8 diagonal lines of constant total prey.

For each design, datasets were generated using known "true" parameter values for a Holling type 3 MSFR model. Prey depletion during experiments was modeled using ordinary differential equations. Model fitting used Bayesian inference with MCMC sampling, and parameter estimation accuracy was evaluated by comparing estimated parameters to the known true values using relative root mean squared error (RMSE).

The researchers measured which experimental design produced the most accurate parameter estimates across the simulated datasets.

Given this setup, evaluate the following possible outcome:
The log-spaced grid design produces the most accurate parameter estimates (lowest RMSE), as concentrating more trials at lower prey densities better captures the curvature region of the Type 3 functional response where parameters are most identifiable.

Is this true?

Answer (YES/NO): YES